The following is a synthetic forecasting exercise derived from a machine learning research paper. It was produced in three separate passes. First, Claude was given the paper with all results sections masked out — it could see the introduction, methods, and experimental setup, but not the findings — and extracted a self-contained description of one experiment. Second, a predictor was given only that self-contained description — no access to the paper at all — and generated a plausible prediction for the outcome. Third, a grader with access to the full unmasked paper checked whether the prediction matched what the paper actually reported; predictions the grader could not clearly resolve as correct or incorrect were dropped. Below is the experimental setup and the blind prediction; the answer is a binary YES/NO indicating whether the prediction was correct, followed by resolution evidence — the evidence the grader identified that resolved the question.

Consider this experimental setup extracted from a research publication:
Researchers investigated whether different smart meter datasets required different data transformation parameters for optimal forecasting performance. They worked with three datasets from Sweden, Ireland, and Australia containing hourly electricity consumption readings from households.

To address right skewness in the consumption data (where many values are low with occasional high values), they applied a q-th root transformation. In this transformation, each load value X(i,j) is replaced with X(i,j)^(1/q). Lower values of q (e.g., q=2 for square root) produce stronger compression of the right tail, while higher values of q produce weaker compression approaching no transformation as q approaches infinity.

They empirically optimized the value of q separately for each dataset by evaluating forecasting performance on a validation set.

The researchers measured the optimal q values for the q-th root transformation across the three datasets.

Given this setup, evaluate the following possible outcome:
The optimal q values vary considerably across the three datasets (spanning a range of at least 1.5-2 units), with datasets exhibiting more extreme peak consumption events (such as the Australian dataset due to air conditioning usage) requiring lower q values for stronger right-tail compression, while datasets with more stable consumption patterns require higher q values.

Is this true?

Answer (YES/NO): NO